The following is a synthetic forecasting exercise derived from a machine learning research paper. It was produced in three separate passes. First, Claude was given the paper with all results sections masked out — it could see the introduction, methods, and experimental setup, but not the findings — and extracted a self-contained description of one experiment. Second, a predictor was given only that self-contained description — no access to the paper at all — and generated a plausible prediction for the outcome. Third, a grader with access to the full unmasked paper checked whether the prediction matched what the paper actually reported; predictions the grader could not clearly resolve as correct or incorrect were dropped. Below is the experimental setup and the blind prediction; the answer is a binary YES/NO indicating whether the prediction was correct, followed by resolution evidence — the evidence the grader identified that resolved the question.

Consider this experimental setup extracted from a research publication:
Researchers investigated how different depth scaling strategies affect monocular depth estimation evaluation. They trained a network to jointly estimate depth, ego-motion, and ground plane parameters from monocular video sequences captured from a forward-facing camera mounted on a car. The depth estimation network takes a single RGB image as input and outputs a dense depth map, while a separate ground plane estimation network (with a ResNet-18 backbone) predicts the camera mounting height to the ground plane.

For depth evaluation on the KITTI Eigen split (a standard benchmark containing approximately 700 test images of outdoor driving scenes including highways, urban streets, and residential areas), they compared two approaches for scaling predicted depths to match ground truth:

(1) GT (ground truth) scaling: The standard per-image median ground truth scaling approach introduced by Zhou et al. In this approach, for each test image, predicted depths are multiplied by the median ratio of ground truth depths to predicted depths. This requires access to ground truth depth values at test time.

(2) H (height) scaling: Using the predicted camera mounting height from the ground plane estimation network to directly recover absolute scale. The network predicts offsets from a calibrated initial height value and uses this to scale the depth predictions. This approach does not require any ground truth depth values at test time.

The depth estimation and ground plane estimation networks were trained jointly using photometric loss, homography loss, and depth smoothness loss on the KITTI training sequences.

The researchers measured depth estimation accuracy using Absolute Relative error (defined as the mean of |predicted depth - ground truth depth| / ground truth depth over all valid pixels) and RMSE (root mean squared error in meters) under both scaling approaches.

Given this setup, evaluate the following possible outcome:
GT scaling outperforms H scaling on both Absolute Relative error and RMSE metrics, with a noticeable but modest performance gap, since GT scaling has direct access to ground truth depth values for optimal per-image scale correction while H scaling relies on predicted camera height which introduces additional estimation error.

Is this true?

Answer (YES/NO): YES